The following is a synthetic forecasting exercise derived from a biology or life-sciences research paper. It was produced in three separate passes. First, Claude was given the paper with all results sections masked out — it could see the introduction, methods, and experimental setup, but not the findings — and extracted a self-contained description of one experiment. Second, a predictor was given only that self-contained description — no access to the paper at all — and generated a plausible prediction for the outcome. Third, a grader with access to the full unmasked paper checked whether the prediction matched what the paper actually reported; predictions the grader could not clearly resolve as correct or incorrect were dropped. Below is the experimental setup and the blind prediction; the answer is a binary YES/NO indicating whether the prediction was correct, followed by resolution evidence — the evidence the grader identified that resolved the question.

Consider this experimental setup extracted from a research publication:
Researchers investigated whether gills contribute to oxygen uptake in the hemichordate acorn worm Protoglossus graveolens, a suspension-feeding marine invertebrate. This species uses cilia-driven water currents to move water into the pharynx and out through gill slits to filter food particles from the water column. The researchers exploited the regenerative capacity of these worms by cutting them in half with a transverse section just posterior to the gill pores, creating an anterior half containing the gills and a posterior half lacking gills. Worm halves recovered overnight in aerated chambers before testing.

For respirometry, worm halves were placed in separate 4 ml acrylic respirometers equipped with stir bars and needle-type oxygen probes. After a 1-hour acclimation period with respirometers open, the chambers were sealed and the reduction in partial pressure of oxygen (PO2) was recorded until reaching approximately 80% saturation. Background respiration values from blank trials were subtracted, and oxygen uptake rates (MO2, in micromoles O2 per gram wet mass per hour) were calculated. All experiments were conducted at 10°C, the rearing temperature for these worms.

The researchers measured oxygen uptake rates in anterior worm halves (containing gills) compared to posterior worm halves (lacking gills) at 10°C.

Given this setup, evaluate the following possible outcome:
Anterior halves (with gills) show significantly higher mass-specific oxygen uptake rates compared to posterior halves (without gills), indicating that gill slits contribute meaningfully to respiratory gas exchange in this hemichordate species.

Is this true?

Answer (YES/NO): NO